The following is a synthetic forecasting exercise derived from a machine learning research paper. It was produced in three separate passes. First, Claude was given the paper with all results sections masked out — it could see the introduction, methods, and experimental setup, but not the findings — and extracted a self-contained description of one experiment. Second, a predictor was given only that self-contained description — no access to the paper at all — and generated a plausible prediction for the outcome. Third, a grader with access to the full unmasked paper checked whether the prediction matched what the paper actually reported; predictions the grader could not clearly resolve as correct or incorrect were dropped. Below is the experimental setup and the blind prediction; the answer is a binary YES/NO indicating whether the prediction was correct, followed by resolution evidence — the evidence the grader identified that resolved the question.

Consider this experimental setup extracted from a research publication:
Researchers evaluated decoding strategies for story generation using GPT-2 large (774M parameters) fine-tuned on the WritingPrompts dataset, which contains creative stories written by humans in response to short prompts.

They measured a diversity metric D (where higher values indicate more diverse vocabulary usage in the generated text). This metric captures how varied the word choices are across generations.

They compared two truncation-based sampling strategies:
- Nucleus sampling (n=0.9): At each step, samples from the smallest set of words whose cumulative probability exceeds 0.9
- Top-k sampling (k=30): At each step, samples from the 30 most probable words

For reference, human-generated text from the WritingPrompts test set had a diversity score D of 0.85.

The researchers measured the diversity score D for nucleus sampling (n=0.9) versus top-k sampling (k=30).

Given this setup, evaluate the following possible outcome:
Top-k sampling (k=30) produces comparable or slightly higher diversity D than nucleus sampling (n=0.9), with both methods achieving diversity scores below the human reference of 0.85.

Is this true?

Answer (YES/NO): YES